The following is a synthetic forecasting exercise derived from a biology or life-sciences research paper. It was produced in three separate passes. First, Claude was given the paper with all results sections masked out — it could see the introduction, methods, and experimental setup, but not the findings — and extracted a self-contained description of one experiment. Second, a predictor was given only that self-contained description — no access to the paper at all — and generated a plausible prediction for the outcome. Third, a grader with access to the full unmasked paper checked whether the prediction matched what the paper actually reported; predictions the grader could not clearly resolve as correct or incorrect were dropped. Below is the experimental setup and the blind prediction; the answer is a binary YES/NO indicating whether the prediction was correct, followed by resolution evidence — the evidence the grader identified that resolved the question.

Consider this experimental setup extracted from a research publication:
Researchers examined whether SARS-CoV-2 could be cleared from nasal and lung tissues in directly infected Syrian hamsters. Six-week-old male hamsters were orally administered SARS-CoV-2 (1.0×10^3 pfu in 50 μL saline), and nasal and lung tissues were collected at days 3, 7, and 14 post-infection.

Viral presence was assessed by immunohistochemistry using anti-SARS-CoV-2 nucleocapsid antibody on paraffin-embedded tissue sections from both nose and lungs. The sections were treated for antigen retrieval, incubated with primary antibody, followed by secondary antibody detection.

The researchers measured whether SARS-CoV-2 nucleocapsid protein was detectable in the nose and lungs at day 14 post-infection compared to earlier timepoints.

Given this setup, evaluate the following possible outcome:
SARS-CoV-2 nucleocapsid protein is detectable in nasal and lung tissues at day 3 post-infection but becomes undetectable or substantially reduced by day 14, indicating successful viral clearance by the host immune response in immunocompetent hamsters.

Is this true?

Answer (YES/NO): YES